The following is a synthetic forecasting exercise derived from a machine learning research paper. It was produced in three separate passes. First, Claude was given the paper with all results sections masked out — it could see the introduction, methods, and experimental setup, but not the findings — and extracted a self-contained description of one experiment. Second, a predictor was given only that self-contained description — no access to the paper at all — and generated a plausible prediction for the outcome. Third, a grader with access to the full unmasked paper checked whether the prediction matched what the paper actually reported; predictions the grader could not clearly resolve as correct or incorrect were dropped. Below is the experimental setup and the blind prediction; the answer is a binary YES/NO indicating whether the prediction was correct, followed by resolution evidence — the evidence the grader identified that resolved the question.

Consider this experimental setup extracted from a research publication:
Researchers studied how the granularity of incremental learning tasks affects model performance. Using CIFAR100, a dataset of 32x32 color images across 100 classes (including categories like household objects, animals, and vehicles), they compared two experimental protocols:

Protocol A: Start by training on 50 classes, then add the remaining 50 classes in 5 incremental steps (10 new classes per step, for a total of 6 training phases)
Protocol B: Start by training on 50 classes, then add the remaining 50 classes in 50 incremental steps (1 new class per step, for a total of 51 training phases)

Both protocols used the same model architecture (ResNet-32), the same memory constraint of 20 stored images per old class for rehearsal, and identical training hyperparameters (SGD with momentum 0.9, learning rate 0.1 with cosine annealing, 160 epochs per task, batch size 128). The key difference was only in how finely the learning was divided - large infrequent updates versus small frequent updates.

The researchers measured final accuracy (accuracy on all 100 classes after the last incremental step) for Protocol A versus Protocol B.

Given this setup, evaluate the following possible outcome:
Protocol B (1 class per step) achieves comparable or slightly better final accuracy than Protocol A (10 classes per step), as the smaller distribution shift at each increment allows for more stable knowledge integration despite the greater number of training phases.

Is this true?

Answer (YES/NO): NO